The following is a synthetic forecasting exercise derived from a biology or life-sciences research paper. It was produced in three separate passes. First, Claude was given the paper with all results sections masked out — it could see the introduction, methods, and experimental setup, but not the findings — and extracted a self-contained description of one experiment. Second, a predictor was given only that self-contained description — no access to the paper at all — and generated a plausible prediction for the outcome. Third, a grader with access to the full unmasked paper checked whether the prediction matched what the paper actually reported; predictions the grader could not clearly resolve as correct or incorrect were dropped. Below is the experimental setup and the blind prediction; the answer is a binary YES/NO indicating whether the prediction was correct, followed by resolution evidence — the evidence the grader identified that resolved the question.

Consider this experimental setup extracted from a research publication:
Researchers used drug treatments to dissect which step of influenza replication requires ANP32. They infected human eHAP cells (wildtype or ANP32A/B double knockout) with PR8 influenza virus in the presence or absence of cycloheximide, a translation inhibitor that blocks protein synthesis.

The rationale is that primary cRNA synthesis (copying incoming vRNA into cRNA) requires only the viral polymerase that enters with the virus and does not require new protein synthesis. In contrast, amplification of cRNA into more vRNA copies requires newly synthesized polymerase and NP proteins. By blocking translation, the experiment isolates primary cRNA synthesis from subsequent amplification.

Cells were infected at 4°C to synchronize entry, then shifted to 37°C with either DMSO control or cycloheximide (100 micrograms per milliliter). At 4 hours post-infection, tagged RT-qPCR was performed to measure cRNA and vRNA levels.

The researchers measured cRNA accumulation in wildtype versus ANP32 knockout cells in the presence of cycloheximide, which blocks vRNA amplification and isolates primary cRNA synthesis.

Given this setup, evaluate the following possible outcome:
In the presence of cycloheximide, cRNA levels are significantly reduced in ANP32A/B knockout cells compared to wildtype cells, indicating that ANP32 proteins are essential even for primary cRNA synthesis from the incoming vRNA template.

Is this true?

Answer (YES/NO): YES